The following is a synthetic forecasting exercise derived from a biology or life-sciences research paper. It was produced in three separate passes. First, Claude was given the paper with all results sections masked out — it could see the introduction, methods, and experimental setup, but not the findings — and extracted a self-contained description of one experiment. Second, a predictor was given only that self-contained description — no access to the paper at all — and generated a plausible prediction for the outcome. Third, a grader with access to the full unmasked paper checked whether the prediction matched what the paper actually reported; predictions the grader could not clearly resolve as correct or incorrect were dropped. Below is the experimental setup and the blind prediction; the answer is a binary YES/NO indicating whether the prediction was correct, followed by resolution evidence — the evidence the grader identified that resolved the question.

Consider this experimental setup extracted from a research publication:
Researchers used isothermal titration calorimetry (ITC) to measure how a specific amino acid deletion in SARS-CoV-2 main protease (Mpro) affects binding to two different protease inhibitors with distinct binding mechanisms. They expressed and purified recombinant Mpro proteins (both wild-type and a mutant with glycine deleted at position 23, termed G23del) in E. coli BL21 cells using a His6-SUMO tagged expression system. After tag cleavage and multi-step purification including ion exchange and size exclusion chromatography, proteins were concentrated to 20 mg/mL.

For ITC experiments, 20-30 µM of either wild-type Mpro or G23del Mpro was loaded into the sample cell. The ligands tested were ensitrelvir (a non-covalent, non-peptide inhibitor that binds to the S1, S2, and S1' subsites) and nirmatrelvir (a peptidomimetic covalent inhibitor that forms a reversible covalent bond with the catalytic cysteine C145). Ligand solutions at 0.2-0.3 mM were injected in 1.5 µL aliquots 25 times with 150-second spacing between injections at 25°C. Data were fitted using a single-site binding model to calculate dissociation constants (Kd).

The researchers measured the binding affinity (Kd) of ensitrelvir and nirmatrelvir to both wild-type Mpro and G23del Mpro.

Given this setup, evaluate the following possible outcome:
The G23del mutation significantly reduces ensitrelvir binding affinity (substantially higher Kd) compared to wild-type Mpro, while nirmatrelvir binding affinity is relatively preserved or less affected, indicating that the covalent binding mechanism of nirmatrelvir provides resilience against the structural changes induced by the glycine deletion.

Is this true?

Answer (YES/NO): YES